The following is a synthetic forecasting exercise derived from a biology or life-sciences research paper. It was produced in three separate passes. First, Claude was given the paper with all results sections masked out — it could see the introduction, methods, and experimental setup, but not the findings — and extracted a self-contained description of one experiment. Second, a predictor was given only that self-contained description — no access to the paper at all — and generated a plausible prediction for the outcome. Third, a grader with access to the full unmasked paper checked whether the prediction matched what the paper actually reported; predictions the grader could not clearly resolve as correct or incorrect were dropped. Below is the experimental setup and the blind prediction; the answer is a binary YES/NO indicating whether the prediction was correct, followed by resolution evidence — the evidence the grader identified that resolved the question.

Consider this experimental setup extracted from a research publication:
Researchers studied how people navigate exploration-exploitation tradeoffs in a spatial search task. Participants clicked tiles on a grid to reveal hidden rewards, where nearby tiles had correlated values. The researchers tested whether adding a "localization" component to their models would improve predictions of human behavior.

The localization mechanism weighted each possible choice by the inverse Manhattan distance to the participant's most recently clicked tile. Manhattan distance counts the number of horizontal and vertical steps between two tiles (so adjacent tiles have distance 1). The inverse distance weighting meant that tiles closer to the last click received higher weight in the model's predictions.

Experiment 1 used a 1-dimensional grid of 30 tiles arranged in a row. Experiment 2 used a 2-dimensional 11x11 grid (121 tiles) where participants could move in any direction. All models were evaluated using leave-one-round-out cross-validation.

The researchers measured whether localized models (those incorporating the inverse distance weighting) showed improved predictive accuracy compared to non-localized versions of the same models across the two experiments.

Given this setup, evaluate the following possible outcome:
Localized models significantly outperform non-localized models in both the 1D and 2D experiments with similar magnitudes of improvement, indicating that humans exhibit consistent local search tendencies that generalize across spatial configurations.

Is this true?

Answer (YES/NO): NO